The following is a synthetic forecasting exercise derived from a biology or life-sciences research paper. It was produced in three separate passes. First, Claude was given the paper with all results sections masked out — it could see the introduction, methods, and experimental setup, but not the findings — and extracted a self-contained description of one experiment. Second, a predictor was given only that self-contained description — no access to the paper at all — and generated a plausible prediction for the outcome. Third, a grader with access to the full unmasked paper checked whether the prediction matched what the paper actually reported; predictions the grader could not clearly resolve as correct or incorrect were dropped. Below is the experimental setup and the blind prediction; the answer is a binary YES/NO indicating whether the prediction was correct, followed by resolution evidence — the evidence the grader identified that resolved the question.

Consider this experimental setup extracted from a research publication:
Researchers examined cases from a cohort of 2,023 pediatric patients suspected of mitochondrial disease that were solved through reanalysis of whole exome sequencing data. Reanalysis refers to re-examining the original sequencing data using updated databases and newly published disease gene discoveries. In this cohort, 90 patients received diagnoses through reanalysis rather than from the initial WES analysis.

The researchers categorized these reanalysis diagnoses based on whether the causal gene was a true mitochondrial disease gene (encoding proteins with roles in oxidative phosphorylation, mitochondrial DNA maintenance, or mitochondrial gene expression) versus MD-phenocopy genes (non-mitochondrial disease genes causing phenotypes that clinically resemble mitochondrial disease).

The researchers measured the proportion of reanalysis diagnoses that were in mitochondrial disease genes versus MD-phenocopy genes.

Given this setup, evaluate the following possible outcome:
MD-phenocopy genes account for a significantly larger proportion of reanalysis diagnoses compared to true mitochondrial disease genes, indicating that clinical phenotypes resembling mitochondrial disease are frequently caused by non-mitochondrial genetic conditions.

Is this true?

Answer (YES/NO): NO